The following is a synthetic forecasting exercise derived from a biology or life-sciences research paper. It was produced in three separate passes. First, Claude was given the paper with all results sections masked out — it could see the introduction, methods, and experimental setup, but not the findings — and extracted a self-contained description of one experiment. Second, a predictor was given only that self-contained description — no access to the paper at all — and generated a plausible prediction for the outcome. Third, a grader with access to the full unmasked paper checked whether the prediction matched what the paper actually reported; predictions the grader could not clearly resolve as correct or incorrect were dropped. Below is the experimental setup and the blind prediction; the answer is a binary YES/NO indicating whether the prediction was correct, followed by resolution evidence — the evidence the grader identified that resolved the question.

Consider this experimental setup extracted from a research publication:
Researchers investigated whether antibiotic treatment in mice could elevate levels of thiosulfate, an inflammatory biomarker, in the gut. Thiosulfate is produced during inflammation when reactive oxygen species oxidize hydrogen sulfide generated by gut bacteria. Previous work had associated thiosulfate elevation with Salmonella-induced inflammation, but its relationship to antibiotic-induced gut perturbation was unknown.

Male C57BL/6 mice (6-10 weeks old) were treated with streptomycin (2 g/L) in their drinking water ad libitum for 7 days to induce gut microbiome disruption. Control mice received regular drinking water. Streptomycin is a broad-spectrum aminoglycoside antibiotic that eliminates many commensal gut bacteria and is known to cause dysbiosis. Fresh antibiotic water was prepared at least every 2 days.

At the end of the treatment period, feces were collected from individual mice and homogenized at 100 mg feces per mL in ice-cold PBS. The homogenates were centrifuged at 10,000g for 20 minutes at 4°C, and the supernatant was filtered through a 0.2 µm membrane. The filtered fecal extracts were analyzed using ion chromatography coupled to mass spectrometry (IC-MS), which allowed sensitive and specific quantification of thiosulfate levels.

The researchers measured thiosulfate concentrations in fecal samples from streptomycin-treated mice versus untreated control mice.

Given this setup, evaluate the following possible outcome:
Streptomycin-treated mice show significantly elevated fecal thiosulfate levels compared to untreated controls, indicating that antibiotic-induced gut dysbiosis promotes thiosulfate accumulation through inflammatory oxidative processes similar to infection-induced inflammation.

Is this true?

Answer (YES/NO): YES